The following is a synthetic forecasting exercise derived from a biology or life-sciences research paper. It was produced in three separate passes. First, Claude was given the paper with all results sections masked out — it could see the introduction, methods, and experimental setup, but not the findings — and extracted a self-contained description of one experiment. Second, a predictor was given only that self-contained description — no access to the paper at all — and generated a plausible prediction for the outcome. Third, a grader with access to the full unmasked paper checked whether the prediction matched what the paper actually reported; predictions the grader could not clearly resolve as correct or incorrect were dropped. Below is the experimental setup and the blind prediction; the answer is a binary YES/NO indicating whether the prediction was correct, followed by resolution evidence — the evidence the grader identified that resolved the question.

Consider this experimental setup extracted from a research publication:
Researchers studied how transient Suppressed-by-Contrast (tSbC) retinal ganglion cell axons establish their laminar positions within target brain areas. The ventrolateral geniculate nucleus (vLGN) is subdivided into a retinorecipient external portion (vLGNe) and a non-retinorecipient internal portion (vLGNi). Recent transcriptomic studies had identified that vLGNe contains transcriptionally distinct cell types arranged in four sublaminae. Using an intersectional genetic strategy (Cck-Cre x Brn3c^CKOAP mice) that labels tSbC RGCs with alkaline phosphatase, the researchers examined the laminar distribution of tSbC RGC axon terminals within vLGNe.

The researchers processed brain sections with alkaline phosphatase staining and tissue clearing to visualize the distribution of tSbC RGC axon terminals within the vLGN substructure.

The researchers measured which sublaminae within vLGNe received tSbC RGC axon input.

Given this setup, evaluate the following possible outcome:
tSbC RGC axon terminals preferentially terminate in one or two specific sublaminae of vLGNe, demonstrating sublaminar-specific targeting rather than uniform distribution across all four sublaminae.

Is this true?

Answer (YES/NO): YES